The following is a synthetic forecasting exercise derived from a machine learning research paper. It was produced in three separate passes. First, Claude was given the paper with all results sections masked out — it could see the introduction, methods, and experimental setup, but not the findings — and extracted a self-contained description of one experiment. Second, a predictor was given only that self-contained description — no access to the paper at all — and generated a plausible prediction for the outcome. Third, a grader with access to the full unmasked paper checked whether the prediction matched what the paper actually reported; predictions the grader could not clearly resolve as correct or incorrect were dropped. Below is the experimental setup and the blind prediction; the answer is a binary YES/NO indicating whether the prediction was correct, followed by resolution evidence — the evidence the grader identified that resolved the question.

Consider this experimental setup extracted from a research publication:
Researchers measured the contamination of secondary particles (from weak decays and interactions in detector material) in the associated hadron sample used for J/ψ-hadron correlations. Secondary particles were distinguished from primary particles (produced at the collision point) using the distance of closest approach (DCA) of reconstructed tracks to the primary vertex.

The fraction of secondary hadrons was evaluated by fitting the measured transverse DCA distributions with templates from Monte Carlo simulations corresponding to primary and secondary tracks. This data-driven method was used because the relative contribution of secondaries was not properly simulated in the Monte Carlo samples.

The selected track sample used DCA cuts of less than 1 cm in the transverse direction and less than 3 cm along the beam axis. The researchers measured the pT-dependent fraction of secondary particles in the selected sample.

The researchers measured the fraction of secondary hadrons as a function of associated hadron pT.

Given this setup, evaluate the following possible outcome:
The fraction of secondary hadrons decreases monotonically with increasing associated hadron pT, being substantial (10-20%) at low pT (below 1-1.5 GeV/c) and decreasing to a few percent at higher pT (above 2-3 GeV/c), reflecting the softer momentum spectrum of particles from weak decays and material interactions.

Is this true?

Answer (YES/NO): YES